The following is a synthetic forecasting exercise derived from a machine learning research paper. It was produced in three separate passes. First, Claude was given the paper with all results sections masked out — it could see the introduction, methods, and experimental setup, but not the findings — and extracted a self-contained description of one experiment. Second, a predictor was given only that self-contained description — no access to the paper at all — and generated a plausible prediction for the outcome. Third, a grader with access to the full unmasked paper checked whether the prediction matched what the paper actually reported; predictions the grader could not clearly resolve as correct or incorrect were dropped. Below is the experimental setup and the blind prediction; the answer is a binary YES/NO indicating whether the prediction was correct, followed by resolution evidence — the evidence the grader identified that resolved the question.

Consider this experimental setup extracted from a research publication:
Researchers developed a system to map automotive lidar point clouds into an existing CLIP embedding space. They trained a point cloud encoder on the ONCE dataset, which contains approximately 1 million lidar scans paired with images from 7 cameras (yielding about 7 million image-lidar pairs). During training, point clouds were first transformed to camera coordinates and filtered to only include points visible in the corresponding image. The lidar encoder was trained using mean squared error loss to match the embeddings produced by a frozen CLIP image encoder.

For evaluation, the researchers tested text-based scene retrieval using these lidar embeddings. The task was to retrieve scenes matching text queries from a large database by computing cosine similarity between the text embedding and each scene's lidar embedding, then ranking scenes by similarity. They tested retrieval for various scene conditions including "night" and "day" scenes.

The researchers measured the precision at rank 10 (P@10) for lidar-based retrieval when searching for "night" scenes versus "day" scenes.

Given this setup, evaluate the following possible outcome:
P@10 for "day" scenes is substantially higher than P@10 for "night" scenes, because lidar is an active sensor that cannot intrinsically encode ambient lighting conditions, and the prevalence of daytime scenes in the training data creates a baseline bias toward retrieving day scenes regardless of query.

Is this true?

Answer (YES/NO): YES